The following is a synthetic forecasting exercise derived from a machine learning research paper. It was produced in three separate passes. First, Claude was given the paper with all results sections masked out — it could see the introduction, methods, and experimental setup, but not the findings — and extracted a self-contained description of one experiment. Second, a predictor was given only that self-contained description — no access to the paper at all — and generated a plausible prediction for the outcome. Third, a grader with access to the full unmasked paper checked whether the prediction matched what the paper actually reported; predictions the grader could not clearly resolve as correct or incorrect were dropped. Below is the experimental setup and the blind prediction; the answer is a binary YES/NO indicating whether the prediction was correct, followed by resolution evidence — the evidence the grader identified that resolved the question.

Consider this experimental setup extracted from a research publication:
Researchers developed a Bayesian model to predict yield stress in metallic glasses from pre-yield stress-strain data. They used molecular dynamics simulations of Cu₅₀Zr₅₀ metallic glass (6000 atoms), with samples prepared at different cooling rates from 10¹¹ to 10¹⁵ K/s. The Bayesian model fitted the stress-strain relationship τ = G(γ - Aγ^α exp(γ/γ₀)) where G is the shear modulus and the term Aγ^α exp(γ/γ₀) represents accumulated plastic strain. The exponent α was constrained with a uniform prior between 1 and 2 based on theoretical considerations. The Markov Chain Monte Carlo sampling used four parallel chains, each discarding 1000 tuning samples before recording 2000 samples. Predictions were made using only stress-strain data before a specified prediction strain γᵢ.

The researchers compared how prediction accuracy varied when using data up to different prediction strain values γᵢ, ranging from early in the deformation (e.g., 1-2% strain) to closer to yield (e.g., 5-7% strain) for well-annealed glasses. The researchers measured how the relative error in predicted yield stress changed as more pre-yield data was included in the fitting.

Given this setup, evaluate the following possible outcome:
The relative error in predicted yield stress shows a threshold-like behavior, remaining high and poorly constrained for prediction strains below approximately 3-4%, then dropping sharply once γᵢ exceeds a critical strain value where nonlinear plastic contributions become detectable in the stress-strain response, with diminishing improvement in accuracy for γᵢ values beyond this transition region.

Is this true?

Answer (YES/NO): NO